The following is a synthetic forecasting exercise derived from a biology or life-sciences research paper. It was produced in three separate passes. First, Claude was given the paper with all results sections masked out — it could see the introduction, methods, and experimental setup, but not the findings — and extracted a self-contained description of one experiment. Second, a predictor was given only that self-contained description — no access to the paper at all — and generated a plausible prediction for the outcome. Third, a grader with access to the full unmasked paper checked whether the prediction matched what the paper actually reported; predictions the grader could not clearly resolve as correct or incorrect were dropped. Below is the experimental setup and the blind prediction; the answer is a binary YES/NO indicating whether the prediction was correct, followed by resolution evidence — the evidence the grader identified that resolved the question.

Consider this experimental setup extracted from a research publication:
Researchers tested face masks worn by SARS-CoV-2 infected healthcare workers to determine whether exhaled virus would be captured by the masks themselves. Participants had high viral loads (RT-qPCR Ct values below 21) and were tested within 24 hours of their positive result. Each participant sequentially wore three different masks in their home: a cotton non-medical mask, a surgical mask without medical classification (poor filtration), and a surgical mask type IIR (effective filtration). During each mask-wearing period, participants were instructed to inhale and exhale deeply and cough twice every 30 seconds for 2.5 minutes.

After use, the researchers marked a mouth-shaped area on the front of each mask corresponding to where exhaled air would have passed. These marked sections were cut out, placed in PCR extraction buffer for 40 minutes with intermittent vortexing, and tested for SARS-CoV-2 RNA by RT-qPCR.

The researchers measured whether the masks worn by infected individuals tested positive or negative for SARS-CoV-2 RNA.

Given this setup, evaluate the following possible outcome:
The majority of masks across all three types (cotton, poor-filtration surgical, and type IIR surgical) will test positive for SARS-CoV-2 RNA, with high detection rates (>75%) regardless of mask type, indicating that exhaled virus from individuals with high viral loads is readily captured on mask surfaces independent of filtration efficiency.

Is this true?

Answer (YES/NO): NO